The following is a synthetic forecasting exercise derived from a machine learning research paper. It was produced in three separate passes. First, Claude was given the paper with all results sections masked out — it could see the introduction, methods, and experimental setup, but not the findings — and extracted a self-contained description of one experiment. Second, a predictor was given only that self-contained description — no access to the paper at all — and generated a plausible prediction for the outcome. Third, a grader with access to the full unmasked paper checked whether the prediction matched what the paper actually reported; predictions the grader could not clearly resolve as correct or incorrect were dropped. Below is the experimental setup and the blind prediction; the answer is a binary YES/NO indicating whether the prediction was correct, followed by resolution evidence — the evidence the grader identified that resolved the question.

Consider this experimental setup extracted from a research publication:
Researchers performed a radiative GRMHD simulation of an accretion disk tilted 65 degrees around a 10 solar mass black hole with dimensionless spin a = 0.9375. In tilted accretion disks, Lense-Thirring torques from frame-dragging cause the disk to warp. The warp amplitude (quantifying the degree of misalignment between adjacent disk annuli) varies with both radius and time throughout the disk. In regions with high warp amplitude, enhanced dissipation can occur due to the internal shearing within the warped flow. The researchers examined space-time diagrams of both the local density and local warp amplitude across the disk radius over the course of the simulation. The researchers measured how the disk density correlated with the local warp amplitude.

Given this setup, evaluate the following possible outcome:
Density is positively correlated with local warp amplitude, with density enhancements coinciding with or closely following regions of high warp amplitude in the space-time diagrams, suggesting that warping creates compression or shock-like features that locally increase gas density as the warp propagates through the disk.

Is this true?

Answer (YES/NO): NO